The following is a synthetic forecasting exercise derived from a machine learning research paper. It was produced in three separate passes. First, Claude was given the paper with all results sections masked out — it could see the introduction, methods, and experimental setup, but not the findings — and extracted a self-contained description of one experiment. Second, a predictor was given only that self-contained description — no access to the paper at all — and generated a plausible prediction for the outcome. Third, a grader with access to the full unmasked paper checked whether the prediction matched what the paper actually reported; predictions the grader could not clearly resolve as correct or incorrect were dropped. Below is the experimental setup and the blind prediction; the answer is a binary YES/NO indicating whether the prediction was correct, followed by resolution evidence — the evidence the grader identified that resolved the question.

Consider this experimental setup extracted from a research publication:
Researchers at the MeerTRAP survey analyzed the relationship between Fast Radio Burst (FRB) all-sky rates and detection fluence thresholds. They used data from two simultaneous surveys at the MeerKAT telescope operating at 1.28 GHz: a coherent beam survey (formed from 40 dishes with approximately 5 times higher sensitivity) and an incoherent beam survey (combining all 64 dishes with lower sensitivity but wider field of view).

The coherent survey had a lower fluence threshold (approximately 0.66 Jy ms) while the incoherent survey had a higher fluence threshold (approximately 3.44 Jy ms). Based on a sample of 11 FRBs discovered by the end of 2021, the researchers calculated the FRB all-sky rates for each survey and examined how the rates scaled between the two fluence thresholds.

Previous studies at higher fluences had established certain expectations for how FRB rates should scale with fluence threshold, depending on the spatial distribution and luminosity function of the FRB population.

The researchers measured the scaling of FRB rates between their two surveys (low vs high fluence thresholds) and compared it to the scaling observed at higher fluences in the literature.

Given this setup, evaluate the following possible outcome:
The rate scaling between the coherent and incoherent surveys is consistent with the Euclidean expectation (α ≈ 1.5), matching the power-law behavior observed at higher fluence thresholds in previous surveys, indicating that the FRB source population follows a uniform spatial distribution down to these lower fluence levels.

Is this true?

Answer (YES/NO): NO